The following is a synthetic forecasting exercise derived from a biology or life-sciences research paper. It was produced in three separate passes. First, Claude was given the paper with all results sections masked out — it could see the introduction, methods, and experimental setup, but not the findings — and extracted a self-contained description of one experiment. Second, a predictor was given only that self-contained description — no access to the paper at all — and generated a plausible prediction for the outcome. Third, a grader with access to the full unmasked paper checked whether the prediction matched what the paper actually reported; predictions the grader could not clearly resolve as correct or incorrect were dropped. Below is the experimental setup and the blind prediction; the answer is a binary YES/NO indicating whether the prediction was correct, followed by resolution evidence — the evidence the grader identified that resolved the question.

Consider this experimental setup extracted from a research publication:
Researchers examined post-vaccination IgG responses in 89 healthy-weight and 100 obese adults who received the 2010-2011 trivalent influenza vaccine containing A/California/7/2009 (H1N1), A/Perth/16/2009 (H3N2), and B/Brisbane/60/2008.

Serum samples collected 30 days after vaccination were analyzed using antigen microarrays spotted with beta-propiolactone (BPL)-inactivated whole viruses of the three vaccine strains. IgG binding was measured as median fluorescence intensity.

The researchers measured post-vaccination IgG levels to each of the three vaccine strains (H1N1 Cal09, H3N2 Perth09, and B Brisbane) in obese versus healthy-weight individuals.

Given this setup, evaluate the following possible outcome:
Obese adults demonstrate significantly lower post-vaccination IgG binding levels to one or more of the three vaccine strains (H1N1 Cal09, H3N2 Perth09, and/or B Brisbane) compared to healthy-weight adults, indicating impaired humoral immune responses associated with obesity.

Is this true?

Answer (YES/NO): YES